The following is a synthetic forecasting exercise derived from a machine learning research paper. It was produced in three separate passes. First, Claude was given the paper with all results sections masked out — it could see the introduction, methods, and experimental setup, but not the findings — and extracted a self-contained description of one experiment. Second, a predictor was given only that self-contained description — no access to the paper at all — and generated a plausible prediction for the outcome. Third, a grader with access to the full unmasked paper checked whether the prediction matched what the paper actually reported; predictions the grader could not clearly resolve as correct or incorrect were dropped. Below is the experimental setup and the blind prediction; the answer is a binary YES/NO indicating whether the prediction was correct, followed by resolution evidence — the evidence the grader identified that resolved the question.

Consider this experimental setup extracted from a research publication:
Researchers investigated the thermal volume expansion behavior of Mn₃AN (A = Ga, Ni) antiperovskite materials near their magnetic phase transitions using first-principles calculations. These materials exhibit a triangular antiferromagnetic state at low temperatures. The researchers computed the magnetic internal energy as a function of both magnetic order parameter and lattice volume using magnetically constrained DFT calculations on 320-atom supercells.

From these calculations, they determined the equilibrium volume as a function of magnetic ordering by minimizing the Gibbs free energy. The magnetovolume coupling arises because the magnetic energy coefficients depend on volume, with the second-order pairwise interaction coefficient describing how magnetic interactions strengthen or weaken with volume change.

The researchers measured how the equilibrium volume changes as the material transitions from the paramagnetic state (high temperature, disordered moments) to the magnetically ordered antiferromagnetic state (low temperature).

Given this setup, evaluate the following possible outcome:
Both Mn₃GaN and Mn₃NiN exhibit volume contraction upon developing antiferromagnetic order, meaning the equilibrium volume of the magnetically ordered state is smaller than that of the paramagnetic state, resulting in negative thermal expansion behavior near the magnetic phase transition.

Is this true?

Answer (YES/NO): NO